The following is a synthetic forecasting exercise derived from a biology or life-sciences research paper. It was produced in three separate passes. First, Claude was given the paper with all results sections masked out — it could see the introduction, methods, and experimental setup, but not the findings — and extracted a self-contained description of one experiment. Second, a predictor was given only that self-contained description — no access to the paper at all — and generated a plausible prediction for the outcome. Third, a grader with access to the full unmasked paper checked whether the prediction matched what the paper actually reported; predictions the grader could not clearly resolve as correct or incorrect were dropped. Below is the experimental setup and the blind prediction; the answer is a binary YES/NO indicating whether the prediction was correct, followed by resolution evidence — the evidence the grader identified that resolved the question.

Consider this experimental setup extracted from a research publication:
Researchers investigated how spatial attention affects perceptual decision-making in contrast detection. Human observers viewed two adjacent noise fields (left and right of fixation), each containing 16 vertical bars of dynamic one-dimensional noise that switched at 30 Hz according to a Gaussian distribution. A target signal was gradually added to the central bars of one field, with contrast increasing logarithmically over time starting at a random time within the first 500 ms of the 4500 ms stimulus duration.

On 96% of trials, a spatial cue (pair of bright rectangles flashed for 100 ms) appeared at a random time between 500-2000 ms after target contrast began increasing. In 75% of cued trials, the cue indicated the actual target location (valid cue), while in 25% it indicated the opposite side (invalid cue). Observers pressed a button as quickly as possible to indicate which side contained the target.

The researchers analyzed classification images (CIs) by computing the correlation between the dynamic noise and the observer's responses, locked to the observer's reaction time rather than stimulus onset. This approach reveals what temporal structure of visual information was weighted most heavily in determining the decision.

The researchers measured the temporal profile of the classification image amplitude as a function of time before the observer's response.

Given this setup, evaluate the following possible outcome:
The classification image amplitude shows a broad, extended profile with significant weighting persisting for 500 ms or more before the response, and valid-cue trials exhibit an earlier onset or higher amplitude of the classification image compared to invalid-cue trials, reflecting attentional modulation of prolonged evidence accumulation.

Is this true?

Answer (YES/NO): NO